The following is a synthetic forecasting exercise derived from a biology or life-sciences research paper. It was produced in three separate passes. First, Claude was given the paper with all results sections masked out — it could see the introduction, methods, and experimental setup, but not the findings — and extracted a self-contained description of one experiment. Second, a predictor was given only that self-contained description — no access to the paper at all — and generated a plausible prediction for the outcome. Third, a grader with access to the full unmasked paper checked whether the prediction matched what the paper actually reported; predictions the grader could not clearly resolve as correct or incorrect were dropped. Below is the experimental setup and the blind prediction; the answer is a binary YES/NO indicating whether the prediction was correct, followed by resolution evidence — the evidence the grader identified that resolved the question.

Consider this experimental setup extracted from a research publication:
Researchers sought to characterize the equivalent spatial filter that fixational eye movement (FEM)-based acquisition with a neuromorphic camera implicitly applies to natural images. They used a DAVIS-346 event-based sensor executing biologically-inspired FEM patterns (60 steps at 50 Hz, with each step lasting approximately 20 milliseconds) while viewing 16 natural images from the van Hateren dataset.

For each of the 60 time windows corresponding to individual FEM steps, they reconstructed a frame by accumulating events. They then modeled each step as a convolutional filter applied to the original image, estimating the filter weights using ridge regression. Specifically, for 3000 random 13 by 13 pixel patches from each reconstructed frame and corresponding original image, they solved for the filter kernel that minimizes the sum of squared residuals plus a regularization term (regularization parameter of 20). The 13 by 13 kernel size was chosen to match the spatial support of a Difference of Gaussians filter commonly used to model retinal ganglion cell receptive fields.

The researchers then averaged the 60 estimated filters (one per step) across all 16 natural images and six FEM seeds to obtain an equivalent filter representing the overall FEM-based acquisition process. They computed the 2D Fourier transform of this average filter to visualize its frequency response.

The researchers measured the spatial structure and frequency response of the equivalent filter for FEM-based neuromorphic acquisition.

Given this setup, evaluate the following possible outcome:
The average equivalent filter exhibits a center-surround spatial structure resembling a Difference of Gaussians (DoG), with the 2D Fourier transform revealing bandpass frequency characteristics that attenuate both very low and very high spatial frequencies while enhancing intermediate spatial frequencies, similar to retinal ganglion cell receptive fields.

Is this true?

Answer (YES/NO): YES